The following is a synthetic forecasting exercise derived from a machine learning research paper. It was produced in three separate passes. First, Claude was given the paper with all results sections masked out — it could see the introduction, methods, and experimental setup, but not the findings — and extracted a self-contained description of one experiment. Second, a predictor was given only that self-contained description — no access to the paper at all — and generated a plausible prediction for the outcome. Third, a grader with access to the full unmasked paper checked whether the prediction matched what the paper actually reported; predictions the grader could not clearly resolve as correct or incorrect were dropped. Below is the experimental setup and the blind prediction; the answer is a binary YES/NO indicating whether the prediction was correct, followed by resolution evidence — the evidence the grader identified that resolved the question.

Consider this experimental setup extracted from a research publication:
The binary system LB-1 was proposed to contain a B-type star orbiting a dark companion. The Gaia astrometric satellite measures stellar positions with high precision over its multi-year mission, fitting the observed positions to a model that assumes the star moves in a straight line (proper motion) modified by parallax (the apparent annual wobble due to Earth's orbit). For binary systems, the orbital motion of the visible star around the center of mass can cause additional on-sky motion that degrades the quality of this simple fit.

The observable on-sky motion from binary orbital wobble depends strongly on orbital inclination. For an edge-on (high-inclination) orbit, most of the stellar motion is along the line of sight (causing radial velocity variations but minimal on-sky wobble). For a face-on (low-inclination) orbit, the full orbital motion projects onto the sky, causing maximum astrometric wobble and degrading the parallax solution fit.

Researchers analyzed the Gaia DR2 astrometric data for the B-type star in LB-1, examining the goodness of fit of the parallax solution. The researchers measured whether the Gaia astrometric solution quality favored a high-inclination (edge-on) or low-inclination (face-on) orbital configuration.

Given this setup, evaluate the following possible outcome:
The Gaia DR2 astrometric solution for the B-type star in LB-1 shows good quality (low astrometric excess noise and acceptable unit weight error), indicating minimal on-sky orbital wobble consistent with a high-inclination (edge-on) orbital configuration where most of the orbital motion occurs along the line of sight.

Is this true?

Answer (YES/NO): YES